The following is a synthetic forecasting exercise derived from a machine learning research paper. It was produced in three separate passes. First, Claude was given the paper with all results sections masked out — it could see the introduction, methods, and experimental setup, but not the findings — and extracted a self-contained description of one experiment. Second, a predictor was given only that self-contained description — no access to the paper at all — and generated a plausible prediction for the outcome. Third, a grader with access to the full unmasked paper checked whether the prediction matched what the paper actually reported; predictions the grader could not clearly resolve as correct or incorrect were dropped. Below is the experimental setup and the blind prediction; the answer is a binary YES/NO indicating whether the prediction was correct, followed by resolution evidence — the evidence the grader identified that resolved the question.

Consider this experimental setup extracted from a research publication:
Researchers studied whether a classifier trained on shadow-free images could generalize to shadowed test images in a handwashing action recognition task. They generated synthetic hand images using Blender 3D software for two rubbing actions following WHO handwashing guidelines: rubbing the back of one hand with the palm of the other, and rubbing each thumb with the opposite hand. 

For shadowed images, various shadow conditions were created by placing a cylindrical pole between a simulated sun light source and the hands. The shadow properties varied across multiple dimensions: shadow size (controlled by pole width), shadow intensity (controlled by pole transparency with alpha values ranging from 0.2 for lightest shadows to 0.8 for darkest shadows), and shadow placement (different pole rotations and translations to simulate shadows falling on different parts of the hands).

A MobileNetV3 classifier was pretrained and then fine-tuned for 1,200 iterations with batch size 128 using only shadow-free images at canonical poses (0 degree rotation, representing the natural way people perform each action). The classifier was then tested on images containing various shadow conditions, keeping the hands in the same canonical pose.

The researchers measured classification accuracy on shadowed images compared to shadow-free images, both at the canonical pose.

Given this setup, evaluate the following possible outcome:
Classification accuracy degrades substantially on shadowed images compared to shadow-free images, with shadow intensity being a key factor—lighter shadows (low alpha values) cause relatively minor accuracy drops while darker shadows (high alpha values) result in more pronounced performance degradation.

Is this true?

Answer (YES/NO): YES